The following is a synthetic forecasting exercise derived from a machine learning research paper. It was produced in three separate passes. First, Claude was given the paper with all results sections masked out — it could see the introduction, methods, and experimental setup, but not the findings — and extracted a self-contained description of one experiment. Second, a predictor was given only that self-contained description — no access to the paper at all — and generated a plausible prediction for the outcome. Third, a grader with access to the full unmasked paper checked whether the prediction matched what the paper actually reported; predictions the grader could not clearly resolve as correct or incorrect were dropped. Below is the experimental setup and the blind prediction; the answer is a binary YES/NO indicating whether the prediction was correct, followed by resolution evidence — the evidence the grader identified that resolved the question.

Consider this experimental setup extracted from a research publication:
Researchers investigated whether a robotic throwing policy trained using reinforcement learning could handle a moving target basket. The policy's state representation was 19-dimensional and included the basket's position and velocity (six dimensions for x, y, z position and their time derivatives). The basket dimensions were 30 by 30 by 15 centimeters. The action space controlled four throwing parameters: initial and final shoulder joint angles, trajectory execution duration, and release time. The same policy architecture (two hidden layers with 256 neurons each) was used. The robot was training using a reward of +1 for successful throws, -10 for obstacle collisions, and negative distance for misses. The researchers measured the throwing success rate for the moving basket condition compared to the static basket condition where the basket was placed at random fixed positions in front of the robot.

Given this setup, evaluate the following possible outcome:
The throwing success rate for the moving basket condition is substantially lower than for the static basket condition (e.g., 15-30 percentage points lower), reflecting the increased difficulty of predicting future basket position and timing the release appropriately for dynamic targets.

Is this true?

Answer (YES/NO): NO